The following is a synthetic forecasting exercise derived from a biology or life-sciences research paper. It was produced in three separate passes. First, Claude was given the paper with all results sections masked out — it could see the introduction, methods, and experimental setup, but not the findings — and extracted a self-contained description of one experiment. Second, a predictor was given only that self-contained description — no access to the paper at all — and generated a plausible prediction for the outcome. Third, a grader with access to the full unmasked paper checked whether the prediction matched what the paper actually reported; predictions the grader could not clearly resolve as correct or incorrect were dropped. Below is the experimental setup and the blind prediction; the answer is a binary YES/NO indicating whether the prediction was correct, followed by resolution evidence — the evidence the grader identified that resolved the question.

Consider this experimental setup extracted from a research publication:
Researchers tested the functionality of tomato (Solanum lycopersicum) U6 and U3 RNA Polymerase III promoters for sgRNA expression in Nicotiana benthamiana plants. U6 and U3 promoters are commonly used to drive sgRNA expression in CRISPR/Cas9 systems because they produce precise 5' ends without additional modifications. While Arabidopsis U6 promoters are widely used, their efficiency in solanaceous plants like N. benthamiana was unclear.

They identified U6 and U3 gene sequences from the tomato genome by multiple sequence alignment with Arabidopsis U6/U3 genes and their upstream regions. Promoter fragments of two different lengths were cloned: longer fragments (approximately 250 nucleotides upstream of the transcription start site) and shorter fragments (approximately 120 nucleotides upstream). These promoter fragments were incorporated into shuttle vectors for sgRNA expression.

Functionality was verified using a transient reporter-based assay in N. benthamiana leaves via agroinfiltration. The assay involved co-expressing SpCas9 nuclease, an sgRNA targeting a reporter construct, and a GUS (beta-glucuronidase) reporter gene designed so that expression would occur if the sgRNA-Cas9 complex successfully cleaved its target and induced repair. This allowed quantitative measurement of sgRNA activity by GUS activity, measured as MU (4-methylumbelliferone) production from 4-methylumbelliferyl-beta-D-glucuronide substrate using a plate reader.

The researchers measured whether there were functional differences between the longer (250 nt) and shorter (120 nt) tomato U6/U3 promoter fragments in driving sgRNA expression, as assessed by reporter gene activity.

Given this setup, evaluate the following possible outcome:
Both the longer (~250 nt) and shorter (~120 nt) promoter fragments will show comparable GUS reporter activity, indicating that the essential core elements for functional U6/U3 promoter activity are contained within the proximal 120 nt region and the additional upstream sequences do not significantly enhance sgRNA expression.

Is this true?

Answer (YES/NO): YES